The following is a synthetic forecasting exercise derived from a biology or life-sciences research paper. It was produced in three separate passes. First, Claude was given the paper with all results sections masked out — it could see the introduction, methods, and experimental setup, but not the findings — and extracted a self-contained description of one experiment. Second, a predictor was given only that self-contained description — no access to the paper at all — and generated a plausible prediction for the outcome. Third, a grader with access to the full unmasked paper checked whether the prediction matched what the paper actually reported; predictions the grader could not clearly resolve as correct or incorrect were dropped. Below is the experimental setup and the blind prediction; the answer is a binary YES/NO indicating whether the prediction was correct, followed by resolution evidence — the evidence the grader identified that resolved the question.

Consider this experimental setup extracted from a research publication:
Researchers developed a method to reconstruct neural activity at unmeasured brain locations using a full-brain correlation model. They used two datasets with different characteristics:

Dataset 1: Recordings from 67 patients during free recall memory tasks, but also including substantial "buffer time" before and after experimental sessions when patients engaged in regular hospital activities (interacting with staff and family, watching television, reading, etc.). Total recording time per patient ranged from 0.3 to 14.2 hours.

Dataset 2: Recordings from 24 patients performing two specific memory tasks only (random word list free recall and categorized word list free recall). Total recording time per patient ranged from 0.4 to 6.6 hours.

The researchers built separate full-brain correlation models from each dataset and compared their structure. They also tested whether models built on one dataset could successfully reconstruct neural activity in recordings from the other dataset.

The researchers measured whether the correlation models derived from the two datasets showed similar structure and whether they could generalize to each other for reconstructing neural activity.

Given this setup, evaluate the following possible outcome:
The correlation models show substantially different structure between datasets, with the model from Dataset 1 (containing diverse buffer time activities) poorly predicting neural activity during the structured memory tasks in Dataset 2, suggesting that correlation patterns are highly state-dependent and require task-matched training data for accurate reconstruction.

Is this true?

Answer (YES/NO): NO